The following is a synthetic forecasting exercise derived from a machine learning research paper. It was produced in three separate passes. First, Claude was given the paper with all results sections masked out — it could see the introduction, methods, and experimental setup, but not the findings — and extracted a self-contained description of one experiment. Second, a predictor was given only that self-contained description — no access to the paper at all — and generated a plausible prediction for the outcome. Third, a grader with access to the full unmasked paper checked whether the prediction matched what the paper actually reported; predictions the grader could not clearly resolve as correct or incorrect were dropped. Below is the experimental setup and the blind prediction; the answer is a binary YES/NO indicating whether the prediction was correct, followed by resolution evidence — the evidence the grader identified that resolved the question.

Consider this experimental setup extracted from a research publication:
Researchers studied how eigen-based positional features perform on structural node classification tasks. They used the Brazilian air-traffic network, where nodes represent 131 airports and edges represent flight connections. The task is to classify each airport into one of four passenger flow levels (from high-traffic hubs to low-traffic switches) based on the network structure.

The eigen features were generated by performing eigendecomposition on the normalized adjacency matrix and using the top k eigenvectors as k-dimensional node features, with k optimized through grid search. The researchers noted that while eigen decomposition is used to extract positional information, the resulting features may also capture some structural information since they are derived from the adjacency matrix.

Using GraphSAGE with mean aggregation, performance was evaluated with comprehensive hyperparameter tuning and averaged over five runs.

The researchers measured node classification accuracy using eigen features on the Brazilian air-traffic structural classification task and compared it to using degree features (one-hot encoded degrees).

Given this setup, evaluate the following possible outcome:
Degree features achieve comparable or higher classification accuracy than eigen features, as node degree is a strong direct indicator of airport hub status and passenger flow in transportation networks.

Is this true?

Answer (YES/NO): YES